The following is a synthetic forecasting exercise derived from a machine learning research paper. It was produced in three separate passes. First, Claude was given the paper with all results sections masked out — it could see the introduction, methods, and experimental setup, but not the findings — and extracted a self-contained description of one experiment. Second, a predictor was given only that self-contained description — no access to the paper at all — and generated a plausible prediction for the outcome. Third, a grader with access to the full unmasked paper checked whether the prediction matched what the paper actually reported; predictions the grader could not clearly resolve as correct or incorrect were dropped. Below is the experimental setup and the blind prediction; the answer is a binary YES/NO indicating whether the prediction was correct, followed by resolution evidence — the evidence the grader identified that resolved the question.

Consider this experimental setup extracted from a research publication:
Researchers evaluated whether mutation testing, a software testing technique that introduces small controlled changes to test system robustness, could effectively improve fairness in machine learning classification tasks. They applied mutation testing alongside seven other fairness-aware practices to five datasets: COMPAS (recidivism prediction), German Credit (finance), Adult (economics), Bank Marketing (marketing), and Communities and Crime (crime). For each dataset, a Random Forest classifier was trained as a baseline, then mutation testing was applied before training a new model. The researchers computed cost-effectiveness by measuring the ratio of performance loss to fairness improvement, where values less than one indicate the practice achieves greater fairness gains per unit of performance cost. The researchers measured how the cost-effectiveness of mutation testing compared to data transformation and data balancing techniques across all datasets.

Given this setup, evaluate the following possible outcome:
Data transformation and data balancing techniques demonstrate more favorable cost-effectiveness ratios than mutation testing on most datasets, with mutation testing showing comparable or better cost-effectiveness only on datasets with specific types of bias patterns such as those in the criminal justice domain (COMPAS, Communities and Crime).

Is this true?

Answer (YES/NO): NO